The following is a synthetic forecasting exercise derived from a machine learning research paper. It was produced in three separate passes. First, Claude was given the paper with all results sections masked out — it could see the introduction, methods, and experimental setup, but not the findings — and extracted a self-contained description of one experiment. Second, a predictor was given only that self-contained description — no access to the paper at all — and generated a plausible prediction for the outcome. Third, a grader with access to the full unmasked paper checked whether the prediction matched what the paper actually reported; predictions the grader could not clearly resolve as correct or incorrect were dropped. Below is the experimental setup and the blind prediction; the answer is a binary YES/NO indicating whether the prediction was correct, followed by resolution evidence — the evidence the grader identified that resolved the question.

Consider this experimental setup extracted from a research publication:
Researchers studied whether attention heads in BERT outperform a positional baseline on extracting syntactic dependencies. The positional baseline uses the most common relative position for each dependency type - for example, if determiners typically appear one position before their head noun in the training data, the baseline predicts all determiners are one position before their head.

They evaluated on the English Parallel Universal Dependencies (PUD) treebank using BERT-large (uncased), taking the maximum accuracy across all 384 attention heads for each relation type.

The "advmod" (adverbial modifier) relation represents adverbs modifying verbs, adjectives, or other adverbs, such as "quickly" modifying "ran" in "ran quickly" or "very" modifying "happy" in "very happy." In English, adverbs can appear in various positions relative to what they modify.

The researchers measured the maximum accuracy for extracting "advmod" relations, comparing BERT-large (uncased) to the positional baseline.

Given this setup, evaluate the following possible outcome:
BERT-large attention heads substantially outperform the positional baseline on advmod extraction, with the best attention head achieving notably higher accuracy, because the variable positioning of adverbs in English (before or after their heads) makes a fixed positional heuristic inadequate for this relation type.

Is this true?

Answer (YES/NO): NO